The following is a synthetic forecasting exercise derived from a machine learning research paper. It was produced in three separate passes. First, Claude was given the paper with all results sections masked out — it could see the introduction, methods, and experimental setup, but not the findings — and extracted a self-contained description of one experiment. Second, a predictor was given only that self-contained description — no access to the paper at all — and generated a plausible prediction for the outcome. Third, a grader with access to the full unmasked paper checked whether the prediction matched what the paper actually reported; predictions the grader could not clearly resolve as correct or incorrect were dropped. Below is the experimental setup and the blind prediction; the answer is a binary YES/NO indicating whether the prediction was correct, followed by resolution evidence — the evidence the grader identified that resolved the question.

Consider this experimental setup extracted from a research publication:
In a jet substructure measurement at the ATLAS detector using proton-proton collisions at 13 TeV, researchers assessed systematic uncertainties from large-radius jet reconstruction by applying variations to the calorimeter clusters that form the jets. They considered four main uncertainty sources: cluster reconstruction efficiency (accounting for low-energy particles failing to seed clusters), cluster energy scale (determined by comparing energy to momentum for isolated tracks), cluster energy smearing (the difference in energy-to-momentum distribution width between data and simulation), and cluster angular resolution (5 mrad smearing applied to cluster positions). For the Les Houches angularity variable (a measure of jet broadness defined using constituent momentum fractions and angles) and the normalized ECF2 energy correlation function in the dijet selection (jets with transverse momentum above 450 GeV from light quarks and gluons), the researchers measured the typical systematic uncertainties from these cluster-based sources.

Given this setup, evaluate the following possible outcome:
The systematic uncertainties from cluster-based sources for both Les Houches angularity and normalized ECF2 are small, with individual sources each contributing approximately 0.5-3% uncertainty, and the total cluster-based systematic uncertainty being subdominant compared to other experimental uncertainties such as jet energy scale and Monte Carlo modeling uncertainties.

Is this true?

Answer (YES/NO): NO